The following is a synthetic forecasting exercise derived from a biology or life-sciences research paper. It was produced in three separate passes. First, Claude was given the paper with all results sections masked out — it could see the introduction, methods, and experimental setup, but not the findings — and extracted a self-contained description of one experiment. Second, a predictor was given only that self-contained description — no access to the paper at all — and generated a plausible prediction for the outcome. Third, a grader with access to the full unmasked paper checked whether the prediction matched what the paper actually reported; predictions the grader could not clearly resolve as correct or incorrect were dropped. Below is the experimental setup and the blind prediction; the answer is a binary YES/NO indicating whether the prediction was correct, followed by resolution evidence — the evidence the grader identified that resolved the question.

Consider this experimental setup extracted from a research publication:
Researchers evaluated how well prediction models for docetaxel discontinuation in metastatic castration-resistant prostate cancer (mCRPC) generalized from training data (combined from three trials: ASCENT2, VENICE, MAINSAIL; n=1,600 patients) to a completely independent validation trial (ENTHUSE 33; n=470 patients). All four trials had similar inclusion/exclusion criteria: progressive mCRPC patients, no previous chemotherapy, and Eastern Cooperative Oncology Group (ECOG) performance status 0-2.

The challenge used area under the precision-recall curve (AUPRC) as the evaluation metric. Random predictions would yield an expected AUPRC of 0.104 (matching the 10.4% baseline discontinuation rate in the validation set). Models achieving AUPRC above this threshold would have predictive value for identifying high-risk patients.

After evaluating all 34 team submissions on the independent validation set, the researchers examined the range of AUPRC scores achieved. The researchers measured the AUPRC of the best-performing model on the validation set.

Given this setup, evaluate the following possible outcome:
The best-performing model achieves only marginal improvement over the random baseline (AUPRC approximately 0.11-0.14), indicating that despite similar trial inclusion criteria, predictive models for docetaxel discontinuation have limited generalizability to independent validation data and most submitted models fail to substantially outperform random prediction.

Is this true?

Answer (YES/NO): NO